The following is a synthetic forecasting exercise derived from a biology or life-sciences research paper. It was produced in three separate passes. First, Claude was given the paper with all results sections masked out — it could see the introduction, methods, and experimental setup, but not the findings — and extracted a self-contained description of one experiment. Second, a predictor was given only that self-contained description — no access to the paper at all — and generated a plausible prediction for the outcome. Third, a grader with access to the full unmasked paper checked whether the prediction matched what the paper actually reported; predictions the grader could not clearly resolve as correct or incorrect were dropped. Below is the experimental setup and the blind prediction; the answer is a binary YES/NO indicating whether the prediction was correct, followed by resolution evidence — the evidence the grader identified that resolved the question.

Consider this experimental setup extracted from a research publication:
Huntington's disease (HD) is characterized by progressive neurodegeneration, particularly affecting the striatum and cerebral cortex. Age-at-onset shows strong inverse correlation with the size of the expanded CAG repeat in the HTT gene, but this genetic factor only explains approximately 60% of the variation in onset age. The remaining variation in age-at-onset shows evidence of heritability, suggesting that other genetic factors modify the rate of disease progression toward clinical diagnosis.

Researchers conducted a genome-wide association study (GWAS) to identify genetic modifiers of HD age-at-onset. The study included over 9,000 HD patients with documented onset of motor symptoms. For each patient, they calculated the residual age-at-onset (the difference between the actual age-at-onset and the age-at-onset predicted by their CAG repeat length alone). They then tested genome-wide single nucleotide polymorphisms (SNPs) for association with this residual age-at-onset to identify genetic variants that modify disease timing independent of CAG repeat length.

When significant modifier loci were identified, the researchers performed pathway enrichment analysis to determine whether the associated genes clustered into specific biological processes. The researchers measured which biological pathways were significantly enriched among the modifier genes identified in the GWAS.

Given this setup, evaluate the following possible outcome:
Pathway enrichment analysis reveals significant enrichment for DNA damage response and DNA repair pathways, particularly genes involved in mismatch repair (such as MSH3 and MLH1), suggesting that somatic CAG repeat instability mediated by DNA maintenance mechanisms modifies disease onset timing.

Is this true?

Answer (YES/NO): YES